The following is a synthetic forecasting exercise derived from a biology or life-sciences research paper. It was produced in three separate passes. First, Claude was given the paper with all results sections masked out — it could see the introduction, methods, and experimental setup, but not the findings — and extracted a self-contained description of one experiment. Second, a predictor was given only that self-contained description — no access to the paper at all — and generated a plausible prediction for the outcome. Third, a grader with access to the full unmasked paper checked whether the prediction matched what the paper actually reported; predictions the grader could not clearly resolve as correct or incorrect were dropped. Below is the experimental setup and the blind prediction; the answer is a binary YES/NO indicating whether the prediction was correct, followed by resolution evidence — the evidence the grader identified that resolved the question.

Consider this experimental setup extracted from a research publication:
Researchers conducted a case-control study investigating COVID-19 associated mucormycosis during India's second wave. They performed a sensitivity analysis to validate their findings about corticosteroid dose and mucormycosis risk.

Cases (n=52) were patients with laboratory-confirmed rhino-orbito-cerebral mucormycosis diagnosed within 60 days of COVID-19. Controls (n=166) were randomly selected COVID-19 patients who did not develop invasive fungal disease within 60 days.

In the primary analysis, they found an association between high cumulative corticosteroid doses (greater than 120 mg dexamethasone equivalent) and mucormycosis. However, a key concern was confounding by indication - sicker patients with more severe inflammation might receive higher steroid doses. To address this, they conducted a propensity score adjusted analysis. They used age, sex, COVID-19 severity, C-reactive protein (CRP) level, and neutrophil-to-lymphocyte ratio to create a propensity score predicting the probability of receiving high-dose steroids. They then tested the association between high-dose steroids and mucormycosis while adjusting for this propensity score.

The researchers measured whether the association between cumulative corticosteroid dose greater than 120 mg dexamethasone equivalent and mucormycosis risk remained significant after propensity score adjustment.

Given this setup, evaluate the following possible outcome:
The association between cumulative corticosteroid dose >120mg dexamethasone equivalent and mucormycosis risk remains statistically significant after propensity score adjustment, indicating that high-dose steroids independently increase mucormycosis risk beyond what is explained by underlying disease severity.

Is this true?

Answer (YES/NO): YES